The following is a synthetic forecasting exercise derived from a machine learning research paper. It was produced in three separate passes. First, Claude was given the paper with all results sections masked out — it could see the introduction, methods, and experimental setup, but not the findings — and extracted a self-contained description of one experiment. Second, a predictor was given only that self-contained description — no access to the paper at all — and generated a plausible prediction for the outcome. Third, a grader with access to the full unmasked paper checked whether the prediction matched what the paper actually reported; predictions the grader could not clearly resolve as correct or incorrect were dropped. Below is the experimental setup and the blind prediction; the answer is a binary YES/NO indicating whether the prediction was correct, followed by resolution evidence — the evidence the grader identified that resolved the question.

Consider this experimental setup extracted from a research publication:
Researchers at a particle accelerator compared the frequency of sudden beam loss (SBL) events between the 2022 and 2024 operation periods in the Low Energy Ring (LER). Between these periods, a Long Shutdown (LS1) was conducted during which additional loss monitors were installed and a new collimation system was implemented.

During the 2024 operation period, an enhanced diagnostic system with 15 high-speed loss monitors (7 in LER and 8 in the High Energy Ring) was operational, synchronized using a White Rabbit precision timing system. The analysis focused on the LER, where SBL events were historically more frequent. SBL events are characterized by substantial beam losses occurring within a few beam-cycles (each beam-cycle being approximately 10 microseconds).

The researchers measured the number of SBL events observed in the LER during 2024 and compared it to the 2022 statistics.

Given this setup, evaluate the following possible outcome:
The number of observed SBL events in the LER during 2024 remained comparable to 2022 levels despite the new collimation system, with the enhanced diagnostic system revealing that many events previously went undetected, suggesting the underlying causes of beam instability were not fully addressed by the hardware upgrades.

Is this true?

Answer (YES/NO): NO